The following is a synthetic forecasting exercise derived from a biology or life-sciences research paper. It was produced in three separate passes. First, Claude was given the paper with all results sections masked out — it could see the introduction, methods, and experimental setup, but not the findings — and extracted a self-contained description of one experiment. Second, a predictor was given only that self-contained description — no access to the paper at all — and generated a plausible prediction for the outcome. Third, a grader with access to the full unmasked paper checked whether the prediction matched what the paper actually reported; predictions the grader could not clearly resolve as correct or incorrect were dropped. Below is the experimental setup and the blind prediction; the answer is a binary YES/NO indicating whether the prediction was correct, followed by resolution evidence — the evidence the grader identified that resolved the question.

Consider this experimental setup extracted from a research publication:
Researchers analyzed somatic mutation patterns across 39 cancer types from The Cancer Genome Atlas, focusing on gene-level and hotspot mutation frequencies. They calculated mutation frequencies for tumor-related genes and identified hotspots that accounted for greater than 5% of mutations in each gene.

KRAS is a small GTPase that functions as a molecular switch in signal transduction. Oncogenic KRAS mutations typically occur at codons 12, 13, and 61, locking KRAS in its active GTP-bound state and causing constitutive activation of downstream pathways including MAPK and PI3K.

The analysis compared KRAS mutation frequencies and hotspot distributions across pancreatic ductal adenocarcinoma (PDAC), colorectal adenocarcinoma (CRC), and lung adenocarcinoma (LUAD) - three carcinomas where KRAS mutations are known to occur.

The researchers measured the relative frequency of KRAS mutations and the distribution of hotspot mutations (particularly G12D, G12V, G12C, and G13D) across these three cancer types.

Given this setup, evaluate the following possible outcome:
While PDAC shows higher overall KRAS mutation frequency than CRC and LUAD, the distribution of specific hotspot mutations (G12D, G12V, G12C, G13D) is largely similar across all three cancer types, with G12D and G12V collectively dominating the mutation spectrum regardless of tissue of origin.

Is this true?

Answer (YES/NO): NO